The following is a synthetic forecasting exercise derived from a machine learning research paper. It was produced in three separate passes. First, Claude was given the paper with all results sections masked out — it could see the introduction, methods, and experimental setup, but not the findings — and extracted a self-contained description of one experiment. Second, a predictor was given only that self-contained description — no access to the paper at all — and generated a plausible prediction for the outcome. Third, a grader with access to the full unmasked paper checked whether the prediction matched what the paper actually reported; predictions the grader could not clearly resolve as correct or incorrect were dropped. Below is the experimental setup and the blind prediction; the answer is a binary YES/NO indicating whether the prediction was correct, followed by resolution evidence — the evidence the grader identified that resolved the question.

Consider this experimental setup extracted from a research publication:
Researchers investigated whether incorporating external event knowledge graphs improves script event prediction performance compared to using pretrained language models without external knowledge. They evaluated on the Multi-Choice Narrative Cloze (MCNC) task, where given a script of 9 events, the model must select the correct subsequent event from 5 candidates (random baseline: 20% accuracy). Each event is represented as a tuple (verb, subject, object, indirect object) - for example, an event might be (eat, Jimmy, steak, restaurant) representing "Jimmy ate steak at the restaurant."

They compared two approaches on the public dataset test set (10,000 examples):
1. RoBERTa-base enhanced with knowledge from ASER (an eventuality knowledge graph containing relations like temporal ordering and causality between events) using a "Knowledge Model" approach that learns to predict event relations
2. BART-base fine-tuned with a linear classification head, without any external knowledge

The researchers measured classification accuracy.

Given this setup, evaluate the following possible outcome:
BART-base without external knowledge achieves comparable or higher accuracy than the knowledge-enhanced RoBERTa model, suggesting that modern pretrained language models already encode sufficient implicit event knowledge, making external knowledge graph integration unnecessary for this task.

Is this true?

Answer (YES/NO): YES